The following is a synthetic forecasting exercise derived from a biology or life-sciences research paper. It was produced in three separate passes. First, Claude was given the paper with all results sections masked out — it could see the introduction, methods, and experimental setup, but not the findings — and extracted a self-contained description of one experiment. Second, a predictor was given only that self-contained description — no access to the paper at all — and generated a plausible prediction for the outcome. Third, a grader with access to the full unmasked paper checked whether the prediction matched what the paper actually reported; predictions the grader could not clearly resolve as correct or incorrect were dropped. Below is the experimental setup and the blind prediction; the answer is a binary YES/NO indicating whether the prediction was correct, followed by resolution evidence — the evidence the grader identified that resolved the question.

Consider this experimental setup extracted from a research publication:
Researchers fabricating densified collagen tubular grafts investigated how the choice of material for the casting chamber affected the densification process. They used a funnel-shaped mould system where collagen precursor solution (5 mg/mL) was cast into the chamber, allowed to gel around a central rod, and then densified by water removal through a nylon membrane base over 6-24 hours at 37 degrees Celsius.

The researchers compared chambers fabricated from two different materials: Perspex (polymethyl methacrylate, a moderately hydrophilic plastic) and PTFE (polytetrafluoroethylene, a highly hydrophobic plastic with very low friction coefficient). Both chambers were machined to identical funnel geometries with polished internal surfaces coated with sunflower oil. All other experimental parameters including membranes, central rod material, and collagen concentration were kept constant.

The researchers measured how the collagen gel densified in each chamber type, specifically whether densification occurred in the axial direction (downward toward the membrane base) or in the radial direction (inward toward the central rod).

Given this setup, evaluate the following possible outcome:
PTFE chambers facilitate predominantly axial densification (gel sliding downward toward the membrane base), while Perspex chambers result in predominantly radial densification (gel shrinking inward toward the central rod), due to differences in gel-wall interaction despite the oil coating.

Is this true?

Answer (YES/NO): NO